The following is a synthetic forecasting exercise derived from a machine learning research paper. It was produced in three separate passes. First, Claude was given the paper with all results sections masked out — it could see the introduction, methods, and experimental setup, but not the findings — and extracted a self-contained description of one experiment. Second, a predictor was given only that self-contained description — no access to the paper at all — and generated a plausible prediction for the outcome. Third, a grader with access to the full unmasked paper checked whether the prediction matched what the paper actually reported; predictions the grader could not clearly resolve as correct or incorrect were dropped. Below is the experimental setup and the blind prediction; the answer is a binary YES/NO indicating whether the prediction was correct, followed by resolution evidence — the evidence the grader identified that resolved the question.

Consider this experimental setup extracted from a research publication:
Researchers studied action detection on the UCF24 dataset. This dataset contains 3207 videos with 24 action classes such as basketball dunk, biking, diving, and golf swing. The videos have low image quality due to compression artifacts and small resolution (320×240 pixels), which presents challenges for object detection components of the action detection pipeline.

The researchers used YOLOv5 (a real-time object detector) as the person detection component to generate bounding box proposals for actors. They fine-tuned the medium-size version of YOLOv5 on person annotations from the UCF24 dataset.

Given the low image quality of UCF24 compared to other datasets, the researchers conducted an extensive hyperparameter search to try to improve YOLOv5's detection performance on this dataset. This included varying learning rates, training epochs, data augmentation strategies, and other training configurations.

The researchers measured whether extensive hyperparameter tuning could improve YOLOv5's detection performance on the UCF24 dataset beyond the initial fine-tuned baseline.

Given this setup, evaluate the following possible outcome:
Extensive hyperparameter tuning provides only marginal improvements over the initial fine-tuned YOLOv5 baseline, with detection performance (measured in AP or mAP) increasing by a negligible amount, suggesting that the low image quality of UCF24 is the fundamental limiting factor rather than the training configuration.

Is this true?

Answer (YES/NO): YES